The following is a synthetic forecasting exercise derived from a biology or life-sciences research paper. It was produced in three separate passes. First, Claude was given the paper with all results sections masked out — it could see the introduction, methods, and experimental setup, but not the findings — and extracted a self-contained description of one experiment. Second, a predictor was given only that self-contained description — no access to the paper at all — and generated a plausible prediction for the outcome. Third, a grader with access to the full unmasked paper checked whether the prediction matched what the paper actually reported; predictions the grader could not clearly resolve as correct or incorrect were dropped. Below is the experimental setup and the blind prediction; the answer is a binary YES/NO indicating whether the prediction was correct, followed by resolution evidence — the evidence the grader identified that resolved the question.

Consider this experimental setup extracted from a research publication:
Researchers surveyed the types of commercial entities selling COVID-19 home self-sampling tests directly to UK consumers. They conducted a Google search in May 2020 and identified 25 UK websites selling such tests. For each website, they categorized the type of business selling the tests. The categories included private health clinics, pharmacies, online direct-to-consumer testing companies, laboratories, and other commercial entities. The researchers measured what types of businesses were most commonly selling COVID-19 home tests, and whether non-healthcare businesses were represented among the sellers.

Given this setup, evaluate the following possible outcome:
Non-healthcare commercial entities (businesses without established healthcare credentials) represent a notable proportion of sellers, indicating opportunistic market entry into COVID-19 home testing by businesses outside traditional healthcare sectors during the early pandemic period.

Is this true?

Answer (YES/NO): NO